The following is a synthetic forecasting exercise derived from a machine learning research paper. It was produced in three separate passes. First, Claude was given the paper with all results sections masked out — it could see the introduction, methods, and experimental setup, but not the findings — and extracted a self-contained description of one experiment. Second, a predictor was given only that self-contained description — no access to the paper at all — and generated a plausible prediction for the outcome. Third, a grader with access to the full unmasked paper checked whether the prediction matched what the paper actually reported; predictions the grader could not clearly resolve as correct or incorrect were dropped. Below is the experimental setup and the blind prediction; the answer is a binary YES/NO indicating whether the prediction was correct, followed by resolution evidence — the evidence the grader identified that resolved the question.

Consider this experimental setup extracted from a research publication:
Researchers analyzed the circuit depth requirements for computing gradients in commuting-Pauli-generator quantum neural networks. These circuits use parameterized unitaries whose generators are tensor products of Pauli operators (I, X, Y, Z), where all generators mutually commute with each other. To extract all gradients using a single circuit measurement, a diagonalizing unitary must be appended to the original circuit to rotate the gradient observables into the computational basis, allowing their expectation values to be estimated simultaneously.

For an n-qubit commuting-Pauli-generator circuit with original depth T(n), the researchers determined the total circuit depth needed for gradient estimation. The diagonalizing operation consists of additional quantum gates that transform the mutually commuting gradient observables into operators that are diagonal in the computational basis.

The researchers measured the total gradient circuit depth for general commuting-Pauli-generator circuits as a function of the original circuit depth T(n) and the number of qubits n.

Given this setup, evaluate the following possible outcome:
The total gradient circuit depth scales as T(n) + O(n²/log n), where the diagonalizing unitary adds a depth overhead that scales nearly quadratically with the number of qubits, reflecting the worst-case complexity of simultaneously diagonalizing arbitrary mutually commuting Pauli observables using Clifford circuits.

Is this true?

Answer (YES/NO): NO